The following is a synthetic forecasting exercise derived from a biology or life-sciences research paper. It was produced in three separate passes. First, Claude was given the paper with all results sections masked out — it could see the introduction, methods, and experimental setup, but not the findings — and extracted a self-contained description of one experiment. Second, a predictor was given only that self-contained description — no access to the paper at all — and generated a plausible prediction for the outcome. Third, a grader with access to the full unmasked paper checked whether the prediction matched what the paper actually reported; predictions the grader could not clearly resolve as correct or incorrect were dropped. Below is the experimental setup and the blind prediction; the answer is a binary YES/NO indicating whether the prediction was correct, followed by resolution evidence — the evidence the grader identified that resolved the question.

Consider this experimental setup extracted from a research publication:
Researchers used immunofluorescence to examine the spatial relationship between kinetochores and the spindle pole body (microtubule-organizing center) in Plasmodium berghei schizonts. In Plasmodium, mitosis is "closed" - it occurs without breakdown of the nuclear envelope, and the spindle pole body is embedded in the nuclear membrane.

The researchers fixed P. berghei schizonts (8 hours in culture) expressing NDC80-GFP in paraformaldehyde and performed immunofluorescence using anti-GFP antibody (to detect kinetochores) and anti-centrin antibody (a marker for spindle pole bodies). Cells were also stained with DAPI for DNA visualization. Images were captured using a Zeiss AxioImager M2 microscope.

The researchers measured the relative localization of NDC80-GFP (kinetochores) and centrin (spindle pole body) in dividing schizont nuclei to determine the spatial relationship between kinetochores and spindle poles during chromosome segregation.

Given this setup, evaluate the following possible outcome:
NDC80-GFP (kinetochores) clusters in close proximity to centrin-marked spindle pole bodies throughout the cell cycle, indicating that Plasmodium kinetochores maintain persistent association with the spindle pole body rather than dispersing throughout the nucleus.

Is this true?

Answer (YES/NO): NO